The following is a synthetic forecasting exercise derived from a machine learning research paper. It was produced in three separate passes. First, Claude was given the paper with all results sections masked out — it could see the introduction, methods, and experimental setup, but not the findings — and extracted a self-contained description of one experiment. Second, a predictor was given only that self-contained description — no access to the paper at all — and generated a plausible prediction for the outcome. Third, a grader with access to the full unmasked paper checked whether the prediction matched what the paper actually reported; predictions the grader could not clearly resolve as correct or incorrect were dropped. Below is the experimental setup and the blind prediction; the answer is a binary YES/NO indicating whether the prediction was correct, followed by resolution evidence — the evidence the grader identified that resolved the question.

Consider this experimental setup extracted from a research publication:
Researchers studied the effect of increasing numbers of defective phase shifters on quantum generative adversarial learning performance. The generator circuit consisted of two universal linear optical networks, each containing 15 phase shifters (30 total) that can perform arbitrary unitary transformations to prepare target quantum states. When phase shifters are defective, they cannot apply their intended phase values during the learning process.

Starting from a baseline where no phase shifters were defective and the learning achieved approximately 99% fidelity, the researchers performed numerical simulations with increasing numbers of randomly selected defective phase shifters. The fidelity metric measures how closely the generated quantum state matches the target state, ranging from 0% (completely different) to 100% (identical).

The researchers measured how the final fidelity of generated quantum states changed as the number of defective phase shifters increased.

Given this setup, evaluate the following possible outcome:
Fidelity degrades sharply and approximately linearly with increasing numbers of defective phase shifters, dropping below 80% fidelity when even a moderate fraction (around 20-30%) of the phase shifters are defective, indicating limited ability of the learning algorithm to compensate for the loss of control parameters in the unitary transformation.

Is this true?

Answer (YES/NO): NO